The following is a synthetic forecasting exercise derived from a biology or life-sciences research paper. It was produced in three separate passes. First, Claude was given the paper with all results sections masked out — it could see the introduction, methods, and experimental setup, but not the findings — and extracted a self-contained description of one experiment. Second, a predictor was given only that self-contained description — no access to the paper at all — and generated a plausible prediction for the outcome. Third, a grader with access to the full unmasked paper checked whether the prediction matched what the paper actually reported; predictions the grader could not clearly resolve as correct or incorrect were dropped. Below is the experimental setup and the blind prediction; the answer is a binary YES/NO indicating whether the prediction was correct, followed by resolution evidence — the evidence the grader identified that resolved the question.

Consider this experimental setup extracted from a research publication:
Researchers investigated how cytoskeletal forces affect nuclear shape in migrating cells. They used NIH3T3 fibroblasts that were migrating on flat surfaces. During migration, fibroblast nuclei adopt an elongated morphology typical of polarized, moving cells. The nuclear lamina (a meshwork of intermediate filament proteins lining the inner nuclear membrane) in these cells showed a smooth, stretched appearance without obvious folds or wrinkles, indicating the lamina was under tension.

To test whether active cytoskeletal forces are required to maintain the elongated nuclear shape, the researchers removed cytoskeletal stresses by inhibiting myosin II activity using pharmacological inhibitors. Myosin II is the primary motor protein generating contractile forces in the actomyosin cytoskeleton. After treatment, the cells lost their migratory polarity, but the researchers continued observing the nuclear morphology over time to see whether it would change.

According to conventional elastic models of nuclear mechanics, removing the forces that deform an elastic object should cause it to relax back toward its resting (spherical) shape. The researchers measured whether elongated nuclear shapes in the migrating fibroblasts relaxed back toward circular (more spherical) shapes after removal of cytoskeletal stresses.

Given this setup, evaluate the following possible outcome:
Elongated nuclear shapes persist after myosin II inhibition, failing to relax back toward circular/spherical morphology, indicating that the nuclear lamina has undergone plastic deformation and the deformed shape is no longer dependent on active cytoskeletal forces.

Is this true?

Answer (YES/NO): YES